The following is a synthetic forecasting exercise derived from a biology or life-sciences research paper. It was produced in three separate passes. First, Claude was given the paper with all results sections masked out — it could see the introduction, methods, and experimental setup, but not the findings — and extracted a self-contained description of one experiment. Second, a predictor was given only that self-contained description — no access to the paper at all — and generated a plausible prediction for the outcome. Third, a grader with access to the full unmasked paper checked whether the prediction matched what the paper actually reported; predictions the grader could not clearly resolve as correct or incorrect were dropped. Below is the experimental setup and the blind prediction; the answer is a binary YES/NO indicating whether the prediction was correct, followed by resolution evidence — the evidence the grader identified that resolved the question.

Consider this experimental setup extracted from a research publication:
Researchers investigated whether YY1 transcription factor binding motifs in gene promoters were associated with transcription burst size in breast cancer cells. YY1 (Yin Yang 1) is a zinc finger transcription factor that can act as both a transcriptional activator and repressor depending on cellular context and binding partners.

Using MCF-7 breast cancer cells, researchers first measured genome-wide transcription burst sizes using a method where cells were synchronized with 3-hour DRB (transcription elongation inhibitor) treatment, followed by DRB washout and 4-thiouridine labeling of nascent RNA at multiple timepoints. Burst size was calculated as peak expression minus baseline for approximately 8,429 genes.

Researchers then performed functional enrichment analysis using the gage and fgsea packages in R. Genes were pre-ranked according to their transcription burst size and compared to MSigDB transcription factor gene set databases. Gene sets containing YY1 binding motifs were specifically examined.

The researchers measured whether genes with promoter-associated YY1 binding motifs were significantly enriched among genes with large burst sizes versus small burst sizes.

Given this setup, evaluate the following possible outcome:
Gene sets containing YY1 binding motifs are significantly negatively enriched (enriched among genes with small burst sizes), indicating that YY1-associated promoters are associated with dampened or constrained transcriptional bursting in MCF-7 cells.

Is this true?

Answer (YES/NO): NO